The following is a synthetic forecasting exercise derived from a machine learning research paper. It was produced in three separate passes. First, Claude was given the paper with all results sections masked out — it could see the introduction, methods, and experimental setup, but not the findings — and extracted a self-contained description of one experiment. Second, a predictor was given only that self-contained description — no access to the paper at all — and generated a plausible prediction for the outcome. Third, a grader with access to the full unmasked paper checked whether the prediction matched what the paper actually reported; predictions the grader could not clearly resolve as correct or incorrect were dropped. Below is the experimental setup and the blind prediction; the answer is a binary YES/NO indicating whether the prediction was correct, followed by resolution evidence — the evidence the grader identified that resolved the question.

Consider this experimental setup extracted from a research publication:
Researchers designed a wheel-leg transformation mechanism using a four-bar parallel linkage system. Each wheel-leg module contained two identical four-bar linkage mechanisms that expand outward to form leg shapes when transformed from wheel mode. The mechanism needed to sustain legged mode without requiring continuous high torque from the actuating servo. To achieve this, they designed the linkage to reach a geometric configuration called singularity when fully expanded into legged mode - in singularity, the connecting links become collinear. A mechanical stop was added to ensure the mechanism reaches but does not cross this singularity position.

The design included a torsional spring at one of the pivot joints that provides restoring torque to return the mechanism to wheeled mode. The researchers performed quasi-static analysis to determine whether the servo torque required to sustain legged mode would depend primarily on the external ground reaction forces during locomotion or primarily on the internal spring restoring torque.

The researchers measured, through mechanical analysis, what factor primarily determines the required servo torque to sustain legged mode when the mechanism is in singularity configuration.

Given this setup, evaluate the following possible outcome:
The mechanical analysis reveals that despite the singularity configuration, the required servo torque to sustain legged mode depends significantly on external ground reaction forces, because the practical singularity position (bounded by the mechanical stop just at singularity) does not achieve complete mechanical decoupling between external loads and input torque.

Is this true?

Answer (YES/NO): NO